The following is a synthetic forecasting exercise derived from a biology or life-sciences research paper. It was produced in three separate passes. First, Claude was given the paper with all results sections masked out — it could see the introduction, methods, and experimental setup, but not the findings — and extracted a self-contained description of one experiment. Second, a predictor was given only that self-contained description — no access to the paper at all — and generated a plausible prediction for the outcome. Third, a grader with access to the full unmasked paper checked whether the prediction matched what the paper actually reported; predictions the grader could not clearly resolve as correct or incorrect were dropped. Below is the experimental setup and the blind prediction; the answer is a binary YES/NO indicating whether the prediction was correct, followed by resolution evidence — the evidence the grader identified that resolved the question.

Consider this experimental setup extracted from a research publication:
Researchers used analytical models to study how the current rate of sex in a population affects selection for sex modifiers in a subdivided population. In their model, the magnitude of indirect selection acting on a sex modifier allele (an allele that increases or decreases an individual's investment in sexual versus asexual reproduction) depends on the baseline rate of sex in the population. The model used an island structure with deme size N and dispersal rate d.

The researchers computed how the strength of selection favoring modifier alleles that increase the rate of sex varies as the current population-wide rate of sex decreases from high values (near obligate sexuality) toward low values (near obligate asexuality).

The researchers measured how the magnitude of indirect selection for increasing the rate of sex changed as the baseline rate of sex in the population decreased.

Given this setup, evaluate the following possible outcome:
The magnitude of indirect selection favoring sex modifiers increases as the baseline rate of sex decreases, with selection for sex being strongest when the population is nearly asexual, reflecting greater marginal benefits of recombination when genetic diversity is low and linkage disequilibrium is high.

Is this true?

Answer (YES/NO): NO